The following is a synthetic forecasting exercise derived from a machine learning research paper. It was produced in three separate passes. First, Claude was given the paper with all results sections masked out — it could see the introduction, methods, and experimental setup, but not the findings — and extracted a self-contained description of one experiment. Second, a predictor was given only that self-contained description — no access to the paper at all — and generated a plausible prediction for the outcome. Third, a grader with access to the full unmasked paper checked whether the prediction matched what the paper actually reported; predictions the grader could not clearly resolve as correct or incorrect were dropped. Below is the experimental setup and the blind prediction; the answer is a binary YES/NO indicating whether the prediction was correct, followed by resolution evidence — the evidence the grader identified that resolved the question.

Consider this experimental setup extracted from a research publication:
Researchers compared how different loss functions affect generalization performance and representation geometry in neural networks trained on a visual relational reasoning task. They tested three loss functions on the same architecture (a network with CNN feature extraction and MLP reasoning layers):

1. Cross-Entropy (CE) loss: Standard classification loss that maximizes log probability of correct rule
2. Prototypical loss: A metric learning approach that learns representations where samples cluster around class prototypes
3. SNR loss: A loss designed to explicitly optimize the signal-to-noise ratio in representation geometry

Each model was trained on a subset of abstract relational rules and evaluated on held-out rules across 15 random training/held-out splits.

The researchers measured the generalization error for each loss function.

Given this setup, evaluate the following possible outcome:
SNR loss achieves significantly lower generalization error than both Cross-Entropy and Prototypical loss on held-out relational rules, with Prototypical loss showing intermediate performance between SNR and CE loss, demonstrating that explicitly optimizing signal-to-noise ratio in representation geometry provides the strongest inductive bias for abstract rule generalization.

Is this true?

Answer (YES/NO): NO